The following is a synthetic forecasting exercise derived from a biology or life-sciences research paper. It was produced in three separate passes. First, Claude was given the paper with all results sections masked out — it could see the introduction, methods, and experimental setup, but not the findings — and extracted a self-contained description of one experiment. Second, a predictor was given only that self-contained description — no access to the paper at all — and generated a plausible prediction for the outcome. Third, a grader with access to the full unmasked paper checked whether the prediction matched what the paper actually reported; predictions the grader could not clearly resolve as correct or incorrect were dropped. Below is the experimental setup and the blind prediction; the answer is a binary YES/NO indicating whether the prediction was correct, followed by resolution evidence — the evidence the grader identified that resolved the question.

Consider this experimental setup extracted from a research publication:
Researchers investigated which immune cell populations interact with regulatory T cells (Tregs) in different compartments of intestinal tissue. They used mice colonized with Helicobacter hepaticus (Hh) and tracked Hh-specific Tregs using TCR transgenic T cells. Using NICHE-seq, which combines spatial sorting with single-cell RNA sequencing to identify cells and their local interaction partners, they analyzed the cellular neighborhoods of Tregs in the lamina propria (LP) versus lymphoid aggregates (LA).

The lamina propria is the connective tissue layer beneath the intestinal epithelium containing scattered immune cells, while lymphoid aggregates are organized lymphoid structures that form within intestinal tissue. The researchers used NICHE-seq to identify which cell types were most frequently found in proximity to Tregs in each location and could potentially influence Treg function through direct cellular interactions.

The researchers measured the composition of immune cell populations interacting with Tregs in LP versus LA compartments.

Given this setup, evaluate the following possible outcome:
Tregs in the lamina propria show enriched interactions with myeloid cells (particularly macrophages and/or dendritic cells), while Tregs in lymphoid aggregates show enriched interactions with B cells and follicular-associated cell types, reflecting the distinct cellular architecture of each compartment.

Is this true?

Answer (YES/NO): NO